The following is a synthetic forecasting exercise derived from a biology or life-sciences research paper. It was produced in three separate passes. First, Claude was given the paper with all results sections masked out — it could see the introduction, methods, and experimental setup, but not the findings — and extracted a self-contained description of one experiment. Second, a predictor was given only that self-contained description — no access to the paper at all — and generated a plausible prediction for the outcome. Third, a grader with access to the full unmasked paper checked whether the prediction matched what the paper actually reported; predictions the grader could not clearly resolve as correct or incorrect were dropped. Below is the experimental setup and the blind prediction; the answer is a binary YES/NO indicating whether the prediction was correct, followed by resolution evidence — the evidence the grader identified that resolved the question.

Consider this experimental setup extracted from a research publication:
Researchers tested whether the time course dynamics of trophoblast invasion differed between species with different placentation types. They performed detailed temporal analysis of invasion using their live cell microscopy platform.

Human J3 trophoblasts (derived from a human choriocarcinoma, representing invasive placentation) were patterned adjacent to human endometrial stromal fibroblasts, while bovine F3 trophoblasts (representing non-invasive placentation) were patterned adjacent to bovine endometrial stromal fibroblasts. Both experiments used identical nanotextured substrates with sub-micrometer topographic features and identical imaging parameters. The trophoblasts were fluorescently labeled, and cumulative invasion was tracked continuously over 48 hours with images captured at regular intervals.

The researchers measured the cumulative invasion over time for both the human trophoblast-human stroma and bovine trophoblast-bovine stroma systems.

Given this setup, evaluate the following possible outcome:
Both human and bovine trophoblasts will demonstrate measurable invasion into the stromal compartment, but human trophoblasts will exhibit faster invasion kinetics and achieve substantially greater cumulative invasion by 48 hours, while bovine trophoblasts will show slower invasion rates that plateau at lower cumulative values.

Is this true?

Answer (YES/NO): NO